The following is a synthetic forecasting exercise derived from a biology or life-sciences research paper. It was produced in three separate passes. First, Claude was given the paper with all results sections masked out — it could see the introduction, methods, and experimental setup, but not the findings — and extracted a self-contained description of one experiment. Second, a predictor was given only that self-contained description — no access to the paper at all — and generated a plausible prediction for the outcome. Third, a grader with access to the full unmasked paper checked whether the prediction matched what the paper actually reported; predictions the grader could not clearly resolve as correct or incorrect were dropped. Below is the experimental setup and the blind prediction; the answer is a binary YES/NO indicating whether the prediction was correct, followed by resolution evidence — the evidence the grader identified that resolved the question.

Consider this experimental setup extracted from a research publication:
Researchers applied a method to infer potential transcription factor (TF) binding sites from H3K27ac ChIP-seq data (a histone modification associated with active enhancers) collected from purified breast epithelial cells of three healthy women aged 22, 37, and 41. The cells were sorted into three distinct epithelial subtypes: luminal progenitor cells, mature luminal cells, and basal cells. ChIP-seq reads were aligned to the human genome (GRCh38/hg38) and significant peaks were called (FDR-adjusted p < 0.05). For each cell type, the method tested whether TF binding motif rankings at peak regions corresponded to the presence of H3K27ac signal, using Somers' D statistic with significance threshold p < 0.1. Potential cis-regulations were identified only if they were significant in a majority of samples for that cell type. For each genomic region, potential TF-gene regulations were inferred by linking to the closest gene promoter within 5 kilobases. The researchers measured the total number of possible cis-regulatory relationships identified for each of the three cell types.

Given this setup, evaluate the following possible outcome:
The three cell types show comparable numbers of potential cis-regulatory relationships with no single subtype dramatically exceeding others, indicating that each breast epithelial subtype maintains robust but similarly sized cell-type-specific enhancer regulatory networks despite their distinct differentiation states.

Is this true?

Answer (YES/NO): NO